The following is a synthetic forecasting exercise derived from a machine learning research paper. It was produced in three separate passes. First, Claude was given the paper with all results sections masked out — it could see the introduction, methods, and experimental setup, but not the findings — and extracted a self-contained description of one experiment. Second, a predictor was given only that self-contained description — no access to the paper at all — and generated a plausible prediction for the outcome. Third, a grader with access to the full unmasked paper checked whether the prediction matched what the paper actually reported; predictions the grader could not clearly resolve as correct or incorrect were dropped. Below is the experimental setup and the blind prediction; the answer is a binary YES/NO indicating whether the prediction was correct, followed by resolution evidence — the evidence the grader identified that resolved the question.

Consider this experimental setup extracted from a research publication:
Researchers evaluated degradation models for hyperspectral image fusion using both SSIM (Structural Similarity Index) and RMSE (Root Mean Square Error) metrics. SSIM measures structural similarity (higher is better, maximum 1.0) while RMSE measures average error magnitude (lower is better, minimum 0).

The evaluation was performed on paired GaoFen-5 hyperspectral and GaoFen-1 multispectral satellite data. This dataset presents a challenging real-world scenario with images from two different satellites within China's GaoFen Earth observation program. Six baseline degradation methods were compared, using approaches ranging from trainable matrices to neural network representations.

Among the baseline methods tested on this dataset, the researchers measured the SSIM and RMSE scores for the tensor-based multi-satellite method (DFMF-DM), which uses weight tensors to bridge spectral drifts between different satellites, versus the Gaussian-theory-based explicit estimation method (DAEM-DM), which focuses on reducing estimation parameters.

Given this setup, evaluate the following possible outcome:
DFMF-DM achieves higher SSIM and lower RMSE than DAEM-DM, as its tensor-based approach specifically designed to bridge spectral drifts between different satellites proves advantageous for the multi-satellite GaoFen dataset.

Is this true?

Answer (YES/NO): YES